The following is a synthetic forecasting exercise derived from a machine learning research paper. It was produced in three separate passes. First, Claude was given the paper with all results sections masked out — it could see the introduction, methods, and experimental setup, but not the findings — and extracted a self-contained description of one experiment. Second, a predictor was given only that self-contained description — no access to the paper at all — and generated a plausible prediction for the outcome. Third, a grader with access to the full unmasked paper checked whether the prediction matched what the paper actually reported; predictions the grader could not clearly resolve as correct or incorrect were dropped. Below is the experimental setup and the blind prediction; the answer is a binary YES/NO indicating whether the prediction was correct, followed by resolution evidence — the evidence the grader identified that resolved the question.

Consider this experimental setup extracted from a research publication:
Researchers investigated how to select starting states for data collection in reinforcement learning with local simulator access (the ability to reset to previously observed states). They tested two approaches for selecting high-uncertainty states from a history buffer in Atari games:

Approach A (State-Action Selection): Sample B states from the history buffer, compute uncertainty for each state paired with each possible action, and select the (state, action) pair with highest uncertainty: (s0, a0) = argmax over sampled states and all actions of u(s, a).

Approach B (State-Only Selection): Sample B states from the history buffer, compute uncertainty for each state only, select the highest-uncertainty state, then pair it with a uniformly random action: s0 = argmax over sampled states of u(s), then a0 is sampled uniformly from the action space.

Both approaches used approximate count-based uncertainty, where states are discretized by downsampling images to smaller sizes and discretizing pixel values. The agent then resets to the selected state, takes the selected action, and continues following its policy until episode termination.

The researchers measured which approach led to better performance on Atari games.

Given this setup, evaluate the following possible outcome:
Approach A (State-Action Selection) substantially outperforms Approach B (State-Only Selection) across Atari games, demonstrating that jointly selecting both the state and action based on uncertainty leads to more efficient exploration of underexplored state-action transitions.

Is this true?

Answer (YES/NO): NO